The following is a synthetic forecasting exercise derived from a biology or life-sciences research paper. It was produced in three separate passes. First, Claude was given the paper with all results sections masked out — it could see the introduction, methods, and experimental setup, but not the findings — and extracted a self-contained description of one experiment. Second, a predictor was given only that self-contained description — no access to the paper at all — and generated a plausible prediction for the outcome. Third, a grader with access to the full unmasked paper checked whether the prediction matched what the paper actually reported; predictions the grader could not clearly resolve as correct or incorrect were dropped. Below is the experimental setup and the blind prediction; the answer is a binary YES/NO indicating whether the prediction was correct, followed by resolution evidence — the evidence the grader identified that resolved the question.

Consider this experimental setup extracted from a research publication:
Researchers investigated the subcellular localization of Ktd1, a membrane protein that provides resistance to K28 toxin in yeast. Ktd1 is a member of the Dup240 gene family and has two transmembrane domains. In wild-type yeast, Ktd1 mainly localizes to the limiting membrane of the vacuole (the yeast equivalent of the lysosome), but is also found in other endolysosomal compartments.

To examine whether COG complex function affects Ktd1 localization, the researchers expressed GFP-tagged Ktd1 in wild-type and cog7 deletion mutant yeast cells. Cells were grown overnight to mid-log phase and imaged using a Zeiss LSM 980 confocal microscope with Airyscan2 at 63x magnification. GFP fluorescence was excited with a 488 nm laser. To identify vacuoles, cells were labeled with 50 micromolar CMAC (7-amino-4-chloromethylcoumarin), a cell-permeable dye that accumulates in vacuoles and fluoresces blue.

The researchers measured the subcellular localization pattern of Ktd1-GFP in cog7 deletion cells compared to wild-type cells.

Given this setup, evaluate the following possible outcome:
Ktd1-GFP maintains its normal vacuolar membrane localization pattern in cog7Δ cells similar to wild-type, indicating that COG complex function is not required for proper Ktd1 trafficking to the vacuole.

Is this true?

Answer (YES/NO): NO